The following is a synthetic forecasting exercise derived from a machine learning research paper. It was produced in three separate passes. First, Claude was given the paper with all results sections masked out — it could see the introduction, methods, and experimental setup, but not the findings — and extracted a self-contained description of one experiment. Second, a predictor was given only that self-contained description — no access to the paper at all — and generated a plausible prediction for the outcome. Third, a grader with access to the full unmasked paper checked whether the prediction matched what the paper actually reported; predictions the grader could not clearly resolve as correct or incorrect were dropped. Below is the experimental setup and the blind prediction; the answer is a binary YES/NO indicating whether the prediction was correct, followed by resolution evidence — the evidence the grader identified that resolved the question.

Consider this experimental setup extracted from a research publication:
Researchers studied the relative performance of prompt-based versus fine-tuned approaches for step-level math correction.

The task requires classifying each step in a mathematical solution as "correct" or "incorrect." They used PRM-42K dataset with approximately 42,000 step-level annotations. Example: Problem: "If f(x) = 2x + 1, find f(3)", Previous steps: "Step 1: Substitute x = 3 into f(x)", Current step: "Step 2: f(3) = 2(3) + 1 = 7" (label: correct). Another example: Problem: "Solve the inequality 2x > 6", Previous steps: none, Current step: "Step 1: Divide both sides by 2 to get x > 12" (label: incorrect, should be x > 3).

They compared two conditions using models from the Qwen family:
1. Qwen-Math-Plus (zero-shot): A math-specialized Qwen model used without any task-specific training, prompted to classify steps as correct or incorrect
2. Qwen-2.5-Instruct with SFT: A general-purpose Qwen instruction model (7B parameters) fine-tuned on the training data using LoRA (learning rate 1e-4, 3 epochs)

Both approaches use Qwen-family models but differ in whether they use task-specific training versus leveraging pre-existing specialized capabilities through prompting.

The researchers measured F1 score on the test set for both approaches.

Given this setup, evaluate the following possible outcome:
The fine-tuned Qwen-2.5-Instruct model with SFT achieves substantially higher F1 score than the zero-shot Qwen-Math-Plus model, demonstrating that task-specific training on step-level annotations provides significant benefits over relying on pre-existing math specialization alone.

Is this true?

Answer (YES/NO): NO